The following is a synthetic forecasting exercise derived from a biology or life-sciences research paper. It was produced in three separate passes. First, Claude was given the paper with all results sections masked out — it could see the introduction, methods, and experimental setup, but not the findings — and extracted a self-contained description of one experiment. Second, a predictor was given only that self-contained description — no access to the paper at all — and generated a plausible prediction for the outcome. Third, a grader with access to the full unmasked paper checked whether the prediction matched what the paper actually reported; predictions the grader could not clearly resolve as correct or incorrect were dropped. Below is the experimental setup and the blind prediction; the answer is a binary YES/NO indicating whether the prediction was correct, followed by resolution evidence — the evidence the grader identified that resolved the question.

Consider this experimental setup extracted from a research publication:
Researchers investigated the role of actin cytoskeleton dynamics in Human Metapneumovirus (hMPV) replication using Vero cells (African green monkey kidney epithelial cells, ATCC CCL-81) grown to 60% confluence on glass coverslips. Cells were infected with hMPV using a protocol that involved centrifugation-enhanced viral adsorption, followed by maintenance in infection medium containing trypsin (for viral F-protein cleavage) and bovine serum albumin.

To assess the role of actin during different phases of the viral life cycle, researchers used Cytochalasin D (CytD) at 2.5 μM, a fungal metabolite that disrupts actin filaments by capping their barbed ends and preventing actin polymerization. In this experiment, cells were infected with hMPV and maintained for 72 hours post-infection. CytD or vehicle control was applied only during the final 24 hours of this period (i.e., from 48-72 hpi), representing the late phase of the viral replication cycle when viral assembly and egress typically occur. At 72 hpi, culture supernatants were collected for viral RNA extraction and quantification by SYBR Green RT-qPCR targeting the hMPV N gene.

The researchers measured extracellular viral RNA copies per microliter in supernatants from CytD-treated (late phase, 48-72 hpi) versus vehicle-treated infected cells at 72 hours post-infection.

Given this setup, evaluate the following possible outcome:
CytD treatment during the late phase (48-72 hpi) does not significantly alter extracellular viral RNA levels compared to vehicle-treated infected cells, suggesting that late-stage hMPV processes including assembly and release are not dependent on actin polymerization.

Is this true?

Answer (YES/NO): YES